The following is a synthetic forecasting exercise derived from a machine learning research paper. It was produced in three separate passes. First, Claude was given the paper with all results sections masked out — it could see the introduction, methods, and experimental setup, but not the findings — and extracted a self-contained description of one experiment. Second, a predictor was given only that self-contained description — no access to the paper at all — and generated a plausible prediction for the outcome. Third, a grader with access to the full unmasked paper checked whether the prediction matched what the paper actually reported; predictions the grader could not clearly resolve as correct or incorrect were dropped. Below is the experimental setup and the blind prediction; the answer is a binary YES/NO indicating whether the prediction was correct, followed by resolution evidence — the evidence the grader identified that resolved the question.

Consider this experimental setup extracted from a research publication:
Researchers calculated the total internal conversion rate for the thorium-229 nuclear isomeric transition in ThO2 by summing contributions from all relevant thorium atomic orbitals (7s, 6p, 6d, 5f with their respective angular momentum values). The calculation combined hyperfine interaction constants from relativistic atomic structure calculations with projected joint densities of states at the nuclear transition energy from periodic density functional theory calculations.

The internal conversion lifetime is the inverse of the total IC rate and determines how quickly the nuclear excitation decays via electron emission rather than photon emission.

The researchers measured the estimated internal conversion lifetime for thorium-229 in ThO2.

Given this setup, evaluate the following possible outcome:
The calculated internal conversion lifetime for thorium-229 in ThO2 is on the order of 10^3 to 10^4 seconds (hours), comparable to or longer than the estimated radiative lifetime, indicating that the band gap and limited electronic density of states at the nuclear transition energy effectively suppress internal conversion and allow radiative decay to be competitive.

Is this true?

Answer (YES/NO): NO